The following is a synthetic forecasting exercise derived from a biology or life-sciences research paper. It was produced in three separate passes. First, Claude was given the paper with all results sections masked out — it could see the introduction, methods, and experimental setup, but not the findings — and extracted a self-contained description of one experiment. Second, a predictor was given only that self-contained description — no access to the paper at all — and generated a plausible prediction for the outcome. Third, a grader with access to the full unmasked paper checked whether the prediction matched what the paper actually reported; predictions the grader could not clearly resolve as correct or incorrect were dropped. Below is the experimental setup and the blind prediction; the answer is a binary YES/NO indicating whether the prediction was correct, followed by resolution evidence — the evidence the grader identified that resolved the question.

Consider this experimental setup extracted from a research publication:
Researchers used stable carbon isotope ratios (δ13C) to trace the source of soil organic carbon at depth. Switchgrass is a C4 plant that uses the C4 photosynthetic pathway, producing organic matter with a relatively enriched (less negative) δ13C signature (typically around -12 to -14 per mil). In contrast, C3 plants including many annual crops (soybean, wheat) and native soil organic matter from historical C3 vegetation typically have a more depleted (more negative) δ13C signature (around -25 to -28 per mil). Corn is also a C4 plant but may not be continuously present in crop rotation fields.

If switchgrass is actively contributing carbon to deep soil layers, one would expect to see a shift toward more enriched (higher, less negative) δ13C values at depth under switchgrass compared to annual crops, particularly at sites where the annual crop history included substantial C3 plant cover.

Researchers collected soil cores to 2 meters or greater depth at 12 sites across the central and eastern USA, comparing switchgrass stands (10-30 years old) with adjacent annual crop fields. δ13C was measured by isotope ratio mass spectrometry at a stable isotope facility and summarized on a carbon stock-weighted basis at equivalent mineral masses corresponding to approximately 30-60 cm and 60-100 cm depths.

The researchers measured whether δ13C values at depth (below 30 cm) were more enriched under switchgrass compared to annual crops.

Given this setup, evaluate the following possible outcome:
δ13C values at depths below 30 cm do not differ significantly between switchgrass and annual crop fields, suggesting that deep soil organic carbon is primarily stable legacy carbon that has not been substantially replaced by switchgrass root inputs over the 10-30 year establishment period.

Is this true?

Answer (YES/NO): NO